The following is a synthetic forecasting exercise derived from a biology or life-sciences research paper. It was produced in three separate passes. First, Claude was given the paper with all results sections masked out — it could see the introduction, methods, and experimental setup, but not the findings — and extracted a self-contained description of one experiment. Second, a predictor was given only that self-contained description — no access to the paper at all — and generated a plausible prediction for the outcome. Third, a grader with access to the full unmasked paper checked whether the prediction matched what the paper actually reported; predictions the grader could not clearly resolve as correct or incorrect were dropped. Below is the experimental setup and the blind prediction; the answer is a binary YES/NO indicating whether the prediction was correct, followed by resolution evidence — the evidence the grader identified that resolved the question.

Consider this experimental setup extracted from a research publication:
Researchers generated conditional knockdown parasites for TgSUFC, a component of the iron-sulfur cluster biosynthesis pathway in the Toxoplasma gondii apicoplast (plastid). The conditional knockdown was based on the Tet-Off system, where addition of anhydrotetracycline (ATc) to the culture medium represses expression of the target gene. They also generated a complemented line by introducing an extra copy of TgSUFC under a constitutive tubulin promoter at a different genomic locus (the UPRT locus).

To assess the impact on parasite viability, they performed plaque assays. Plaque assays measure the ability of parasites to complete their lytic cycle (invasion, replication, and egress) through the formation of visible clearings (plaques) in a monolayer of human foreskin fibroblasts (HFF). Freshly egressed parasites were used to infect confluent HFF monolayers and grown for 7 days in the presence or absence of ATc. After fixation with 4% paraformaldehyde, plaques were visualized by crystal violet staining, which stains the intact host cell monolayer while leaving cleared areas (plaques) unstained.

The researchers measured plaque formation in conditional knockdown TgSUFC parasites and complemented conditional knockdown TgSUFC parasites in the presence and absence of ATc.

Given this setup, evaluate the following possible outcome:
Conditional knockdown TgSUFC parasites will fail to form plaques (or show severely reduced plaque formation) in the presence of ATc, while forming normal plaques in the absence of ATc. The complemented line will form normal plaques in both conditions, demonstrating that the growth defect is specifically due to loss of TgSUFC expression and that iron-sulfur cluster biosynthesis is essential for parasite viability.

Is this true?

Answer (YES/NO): YES